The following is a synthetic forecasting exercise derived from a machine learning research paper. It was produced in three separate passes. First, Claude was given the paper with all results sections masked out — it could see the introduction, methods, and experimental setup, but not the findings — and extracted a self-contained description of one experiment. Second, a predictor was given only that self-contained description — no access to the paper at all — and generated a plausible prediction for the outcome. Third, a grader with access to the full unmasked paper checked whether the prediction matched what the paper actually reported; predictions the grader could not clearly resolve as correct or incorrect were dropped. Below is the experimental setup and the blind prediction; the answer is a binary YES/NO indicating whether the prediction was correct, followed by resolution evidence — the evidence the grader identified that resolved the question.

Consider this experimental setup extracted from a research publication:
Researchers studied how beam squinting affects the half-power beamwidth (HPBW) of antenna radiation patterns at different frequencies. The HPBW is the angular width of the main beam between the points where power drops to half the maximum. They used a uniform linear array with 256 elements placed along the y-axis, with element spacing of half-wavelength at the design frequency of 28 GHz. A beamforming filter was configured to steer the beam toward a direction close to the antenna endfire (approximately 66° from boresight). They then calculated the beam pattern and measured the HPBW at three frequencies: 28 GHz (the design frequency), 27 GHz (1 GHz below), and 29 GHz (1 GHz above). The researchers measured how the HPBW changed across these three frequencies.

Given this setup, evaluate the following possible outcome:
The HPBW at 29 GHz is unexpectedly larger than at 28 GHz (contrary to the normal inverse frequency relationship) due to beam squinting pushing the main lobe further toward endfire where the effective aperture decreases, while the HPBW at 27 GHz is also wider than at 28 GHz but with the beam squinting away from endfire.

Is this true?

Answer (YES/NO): NO